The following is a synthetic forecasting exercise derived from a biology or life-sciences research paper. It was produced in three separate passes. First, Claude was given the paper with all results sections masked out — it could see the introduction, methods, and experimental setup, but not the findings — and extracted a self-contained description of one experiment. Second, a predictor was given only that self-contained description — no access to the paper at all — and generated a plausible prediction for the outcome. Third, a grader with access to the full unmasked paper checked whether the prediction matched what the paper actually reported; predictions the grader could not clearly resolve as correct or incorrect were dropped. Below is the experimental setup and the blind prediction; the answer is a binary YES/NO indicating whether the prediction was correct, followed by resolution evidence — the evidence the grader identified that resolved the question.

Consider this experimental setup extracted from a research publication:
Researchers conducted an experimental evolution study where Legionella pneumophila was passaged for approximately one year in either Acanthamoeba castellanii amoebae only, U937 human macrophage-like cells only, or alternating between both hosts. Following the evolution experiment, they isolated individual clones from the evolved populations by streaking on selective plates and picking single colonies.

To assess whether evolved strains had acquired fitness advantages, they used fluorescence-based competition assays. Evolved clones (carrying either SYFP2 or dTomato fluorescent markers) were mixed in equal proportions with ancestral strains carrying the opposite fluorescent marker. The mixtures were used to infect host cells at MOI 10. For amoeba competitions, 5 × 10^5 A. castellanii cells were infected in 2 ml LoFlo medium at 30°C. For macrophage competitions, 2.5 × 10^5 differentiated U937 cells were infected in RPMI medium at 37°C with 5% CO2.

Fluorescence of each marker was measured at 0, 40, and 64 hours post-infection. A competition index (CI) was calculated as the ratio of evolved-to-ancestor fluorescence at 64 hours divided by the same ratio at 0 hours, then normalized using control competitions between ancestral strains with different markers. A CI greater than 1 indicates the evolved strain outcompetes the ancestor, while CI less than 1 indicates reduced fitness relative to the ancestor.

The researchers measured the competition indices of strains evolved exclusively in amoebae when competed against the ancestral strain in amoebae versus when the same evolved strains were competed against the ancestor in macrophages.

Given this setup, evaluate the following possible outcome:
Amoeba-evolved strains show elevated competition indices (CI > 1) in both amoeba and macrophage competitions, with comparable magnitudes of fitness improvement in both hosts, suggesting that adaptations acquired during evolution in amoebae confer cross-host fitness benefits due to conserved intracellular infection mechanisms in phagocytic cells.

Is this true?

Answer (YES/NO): NO